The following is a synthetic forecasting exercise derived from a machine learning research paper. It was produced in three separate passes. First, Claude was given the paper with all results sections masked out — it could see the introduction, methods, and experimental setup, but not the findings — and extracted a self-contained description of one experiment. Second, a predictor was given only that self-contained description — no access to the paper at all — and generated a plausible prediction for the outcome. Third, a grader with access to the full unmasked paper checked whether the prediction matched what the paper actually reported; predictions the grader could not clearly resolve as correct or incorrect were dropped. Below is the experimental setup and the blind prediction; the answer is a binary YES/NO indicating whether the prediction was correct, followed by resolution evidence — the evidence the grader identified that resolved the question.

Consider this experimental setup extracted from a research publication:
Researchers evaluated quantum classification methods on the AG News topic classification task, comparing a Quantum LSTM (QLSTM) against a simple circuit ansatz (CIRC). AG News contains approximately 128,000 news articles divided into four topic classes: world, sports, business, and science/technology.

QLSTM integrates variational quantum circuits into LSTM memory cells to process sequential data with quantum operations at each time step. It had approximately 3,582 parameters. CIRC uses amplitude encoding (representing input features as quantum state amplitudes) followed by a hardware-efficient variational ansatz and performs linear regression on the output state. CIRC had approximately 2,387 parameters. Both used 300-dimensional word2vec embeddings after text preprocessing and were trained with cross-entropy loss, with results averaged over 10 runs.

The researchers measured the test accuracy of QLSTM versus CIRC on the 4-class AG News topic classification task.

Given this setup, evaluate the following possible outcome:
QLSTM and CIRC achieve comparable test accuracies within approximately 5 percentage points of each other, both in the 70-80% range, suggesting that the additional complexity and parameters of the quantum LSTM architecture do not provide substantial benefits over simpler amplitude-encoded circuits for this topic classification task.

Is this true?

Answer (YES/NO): NO